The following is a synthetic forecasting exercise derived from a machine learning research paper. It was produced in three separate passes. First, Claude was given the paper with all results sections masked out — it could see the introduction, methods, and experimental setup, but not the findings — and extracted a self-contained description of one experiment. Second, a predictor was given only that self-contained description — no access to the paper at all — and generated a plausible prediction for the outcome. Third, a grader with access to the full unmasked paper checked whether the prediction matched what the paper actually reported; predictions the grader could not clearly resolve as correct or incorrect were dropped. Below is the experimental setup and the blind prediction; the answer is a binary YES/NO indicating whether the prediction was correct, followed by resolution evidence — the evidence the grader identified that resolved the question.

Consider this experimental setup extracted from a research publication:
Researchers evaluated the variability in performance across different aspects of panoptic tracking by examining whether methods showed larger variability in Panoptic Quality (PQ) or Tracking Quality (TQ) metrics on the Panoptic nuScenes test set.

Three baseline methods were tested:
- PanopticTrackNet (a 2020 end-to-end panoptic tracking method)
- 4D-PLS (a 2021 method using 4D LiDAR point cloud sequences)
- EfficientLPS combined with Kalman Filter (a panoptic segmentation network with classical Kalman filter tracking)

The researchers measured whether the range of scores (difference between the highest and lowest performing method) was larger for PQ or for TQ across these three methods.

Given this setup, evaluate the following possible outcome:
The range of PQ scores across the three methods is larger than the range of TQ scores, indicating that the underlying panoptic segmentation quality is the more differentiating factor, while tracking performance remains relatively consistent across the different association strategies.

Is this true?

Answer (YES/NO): NO